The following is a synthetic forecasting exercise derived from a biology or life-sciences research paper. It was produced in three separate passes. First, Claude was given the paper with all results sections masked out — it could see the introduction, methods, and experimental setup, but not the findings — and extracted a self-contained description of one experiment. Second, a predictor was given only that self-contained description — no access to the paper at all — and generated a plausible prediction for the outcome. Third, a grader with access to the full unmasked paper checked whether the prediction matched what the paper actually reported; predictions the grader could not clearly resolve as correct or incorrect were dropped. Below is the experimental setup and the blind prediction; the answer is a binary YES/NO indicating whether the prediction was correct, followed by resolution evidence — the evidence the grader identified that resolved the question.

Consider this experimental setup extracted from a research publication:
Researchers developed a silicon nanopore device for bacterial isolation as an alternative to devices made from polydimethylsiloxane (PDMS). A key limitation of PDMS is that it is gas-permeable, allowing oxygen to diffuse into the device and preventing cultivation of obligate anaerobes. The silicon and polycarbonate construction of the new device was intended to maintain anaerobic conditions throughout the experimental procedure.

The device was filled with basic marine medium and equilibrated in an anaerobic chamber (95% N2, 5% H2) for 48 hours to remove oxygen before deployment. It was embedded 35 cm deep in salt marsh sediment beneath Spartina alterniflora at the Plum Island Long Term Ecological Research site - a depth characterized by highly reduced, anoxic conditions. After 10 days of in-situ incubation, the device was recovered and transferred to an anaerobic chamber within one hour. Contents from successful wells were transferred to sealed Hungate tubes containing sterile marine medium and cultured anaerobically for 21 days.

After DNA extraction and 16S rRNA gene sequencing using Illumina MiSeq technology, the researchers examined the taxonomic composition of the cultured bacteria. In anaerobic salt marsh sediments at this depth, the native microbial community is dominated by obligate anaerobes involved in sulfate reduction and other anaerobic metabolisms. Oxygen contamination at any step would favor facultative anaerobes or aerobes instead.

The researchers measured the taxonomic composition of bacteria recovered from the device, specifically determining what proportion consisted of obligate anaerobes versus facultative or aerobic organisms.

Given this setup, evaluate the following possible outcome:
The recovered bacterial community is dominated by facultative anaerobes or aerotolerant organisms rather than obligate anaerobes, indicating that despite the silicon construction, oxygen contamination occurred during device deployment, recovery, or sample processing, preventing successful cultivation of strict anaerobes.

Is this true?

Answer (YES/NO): NO